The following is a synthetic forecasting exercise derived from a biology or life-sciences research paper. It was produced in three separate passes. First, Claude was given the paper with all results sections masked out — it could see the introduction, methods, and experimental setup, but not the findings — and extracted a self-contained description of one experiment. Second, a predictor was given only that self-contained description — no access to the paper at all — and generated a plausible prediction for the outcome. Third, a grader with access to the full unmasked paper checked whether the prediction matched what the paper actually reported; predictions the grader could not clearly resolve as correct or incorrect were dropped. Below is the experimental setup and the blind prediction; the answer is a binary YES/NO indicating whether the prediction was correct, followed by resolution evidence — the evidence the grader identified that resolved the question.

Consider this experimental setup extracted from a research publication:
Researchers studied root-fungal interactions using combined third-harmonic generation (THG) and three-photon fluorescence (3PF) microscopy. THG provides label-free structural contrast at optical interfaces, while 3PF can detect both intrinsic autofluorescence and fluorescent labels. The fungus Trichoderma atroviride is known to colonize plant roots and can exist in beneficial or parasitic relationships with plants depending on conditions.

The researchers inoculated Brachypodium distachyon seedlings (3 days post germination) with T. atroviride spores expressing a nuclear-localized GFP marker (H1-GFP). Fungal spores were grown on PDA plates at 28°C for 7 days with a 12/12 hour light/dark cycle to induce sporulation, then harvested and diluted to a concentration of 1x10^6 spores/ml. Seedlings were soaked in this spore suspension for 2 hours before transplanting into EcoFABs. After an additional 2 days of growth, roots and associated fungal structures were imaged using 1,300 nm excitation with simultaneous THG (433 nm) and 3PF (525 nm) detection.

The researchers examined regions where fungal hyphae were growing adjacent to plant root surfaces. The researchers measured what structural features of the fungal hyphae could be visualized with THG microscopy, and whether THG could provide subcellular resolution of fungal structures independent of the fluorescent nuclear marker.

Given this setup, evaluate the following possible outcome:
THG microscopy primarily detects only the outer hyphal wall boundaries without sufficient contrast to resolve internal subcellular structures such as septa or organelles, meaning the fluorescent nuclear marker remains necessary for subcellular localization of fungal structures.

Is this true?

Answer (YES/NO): NO